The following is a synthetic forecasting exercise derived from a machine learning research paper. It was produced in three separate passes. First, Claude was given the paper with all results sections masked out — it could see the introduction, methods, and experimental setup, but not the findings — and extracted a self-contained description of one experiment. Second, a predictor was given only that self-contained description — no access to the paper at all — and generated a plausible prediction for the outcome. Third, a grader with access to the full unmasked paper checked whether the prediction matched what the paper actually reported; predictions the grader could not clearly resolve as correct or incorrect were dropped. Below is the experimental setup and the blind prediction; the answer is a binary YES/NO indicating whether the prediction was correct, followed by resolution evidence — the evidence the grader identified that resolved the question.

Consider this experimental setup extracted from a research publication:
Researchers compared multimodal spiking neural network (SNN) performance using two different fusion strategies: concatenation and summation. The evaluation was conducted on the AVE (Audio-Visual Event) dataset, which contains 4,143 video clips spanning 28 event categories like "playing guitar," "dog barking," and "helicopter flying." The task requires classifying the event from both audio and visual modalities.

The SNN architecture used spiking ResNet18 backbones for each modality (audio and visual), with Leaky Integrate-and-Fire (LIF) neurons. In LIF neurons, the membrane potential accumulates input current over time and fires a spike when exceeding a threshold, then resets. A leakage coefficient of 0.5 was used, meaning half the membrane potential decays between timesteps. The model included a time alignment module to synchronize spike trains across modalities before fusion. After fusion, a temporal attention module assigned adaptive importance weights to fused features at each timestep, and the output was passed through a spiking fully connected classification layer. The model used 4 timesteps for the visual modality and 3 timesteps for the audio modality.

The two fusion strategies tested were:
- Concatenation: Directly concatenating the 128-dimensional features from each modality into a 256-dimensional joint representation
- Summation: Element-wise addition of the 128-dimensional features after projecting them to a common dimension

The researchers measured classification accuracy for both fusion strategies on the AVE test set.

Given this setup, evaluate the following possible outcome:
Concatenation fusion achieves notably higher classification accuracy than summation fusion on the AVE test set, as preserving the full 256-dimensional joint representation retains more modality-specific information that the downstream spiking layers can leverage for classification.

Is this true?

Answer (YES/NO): YES